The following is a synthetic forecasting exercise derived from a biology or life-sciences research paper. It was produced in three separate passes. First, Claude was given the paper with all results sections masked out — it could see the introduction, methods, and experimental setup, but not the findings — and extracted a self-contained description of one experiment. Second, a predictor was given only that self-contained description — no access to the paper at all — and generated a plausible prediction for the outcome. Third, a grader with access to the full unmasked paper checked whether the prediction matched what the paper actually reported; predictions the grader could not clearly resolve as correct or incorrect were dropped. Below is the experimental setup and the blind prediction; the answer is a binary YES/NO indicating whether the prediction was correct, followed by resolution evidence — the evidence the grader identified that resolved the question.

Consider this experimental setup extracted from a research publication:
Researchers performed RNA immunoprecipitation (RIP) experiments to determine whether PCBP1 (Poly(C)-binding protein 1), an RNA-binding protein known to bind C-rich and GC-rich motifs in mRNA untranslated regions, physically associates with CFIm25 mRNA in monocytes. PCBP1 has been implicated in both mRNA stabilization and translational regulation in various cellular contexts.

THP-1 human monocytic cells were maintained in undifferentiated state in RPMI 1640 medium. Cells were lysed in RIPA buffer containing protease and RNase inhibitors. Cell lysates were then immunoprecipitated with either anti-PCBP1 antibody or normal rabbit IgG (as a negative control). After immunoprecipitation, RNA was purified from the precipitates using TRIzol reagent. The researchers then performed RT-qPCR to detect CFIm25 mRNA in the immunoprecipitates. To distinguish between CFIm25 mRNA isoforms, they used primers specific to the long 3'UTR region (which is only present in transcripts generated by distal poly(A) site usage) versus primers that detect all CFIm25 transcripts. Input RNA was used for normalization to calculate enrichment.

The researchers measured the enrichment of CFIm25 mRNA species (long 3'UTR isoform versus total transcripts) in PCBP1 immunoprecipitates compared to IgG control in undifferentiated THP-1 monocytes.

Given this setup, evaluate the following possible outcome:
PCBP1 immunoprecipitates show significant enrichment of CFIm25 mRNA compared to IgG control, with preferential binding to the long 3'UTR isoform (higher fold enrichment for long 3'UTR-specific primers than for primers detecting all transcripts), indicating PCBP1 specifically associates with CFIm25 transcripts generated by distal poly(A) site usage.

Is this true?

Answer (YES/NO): YES